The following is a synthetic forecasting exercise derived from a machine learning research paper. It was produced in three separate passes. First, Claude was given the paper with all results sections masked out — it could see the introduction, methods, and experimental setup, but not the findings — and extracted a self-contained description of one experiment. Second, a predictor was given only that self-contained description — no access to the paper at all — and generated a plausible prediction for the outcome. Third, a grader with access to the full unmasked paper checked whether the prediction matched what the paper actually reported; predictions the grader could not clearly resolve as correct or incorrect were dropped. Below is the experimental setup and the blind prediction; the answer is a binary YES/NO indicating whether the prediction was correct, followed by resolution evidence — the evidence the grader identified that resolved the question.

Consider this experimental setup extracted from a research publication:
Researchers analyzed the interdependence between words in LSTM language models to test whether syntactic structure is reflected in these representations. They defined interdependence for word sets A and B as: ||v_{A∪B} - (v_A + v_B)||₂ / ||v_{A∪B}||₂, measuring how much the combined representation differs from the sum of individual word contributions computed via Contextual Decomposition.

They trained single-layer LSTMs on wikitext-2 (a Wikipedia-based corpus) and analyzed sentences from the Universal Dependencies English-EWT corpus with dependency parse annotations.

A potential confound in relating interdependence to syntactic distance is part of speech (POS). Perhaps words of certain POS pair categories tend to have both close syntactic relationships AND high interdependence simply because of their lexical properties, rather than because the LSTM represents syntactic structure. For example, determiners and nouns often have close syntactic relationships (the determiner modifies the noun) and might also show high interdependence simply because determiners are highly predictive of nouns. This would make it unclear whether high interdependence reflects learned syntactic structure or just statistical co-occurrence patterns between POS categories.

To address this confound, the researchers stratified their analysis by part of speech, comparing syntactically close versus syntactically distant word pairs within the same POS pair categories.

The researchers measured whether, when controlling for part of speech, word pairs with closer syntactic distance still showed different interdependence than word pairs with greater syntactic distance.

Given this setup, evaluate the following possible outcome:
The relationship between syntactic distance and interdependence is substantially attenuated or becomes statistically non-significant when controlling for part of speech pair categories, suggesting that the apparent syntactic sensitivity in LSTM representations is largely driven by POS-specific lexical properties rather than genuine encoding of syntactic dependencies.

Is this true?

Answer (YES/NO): NO